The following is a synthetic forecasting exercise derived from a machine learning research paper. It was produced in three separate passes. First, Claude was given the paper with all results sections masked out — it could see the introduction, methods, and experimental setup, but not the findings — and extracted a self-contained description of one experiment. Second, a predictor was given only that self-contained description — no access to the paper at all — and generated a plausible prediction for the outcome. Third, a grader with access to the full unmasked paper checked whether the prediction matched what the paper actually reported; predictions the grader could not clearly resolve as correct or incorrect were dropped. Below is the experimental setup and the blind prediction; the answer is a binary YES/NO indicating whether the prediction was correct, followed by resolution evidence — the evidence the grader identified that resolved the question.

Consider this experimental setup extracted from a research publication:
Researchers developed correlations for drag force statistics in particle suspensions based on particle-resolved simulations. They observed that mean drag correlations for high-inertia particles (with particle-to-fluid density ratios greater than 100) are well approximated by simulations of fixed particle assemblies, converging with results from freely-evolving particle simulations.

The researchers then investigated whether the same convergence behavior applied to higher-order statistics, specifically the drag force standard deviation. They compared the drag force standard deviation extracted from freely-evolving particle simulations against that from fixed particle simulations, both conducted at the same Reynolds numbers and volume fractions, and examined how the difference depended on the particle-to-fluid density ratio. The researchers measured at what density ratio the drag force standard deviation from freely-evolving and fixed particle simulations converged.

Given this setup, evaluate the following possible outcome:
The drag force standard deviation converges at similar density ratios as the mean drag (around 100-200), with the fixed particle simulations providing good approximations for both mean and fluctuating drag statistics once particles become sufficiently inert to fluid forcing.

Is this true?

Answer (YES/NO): YES